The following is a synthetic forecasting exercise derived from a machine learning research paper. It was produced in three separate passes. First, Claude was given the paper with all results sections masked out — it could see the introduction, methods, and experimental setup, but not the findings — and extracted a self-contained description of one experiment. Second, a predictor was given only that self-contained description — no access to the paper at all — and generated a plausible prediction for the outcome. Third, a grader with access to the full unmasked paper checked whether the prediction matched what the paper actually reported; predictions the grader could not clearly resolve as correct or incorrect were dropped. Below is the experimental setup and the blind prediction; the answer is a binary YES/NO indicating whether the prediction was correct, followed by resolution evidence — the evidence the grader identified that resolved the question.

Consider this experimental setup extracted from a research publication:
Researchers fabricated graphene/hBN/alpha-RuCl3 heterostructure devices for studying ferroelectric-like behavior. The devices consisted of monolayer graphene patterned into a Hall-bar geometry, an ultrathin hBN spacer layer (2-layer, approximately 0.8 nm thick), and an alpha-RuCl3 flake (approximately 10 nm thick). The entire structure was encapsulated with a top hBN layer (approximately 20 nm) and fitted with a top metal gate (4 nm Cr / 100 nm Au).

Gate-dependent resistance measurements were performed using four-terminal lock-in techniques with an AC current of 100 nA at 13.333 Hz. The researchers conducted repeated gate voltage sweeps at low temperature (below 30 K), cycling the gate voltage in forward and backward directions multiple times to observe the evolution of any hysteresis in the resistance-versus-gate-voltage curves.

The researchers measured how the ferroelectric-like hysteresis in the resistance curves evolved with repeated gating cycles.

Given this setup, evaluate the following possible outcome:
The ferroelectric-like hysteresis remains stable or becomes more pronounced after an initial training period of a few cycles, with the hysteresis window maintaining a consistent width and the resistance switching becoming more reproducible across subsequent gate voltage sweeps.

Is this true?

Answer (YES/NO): YES